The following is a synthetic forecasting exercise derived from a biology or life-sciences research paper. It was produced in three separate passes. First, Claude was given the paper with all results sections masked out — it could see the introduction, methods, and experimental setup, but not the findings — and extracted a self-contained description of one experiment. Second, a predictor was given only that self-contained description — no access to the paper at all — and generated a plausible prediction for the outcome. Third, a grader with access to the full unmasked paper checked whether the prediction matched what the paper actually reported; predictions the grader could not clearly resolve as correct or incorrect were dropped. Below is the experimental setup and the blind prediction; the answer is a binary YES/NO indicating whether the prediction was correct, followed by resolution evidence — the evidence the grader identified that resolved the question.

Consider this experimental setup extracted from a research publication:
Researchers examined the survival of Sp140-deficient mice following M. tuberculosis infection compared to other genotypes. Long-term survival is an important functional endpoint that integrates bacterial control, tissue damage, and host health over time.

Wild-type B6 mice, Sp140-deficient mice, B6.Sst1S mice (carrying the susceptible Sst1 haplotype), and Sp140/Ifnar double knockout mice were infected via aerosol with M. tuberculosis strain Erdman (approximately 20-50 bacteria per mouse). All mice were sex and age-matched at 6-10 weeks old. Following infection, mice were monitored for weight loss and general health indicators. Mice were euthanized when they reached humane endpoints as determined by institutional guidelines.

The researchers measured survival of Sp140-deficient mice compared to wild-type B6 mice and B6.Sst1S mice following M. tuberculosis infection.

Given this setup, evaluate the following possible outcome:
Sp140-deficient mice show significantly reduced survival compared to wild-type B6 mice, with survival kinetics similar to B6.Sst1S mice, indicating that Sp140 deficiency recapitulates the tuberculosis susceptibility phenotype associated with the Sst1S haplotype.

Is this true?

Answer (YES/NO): YES